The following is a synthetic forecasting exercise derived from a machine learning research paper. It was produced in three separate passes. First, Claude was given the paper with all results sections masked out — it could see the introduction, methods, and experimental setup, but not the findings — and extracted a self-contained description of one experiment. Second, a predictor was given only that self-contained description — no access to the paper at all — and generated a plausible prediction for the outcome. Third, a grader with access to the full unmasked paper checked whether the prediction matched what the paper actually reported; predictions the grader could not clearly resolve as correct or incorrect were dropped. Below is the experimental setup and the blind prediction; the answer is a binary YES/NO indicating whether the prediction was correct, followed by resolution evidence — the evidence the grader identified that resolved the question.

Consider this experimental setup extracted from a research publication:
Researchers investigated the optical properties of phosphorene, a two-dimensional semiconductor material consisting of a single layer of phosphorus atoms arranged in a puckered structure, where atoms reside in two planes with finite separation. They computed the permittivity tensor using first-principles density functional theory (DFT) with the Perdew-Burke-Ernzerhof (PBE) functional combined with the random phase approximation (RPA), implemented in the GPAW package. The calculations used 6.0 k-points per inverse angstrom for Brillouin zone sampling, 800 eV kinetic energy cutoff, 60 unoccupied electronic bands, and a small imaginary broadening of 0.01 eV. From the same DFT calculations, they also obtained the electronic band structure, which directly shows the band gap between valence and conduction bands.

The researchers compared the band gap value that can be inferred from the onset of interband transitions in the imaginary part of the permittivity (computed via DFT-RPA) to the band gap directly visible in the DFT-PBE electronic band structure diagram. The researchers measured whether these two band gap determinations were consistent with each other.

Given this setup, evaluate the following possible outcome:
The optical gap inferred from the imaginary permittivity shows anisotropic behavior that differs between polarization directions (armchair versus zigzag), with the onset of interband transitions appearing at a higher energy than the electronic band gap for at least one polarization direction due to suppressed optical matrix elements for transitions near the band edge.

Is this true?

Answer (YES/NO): NO